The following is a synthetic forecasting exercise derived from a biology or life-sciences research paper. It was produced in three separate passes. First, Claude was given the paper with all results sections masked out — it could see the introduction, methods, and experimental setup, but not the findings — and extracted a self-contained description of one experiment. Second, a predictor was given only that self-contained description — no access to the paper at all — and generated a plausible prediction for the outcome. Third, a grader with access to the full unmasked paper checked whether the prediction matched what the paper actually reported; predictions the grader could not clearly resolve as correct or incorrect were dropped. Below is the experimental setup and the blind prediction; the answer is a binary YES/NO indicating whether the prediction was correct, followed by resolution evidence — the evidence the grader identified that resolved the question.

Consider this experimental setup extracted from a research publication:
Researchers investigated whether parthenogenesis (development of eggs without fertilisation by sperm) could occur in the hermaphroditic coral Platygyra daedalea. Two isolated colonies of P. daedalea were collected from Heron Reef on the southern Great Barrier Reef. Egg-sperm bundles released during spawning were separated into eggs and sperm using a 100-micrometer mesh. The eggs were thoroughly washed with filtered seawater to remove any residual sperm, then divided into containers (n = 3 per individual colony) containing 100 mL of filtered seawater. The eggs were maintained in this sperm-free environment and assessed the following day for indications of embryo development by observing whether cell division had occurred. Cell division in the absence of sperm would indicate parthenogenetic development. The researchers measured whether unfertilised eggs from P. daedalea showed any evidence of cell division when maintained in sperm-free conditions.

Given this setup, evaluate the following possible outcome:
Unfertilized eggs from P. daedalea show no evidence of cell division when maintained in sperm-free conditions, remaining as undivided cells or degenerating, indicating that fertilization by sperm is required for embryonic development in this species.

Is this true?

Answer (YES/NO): YES